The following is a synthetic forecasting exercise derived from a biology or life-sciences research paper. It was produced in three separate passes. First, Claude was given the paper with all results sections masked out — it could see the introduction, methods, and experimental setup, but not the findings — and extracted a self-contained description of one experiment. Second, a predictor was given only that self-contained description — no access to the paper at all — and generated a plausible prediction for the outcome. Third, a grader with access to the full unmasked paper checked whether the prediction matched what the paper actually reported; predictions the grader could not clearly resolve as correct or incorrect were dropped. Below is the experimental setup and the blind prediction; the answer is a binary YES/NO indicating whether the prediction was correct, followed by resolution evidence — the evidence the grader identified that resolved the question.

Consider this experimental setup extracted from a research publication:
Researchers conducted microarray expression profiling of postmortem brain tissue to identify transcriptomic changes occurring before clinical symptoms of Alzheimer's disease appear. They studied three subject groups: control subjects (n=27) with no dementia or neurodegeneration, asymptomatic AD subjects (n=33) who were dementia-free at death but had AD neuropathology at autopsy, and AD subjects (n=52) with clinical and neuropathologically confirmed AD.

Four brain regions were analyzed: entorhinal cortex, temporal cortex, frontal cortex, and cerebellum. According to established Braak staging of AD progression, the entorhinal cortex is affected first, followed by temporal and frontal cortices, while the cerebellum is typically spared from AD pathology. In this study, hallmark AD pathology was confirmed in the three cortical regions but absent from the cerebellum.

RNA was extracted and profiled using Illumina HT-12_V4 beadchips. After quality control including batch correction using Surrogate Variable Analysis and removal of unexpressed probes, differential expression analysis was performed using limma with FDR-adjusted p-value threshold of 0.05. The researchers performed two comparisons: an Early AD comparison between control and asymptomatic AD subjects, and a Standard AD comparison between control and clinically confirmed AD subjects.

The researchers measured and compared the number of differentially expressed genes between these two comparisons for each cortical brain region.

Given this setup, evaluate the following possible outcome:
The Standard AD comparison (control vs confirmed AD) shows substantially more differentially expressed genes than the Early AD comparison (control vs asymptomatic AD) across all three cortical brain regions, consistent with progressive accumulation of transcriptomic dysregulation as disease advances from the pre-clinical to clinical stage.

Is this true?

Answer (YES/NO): NO